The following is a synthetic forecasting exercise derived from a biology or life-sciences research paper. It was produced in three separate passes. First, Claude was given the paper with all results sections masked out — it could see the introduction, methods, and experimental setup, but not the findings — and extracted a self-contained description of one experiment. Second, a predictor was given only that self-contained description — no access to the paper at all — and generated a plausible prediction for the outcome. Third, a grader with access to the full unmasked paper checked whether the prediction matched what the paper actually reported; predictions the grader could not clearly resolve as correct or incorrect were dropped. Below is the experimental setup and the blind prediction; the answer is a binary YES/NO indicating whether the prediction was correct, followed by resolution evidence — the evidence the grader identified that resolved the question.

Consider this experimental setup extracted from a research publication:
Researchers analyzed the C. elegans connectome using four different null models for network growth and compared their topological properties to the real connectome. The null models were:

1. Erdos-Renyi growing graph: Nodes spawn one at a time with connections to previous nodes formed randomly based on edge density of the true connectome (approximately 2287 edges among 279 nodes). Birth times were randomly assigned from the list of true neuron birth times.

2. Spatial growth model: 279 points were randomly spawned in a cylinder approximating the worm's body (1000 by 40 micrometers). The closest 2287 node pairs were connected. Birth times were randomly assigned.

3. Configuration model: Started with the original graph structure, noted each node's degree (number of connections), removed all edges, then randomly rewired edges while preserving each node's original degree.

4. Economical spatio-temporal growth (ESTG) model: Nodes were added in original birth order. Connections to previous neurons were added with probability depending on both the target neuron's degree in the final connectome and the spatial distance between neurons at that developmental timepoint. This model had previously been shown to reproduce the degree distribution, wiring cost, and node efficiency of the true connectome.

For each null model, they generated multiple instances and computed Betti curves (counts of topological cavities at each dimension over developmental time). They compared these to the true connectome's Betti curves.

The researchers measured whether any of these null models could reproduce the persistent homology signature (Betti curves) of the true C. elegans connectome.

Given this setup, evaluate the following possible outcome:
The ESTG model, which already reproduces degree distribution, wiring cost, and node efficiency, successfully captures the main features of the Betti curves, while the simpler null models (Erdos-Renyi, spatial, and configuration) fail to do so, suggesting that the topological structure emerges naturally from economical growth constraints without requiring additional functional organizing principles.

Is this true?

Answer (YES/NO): NO